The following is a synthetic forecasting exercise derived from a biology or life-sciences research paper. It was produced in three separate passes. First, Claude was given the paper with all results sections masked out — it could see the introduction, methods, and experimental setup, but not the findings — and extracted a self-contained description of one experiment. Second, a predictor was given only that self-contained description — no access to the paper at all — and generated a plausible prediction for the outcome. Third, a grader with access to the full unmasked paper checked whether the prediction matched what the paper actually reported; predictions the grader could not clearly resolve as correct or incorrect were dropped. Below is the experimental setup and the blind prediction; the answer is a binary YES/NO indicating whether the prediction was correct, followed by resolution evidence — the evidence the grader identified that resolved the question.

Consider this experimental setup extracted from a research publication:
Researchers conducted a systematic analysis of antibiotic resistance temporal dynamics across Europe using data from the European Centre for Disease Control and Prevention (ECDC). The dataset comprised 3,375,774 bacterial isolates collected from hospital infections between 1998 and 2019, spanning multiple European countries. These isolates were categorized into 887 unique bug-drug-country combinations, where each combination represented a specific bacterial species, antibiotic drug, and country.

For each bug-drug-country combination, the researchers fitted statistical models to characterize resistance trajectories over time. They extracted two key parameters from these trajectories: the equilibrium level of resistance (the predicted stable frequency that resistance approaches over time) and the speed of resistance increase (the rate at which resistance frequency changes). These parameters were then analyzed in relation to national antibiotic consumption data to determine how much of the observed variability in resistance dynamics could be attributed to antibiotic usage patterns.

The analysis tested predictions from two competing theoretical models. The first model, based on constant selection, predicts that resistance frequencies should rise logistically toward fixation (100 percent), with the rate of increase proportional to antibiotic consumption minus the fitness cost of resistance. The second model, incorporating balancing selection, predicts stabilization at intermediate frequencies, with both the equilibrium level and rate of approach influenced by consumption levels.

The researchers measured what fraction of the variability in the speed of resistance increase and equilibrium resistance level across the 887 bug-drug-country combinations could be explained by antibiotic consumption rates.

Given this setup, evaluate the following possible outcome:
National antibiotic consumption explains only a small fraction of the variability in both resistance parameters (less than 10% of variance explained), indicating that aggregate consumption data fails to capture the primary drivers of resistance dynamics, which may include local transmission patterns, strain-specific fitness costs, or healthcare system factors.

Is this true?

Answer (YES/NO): NO